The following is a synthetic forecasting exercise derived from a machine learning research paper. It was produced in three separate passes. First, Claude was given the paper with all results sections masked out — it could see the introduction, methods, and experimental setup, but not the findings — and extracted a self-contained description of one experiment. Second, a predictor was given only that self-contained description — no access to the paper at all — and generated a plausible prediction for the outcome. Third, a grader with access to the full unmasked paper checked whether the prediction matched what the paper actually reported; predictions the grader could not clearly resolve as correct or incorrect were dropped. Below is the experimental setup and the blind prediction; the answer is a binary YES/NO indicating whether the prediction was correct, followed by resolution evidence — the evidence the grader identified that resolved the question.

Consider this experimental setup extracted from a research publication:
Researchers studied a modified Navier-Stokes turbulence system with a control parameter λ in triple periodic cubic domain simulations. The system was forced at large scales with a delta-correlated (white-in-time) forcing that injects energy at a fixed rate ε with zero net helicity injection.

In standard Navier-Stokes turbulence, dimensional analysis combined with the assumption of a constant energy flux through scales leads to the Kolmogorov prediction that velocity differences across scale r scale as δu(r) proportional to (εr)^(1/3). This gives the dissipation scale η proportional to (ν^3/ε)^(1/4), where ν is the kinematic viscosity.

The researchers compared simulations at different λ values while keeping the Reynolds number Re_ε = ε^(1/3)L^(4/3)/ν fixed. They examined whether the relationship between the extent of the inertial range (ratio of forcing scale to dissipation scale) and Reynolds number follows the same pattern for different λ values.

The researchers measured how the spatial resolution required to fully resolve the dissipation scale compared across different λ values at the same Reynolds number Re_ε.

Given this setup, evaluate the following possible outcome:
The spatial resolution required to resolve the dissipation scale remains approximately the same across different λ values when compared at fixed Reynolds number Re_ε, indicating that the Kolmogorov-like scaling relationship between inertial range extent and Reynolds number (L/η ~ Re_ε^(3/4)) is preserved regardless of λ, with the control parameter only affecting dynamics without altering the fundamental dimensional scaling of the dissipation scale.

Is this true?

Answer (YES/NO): NO